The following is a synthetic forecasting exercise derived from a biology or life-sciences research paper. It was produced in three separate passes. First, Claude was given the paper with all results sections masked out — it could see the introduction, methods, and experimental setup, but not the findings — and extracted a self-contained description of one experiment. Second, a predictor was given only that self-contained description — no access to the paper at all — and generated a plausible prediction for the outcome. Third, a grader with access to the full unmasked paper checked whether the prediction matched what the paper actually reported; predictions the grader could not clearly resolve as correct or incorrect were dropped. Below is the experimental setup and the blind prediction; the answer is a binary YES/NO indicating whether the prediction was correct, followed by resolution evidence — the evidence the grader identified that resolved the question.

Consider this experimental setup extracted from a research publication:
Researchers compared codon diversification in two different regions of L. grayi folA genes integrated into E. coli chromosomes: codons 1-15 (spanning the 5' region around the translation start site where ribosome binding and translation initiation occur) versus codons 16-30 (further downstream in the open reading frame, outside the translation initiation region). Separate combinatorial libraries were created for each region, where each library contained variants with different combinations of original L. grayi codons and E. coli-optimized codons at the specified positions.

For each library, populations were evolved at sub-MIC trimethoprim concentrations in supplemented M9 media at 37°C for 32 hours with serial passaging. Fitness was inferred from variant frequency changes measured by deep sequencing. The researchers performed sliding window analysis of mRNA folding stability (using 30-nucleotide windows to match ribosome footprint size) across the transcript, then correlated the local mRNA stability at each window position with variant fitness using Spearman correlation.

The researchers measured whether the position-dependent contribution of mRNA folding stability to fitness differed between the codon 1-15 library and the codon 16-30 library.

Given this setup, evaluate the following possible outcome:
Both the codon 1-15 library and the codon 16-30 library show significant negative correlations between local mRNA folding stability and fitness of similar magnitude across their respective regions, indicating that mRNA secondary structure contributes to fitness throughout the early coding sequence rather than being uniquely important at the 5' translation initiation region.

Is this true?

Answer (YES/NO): NO